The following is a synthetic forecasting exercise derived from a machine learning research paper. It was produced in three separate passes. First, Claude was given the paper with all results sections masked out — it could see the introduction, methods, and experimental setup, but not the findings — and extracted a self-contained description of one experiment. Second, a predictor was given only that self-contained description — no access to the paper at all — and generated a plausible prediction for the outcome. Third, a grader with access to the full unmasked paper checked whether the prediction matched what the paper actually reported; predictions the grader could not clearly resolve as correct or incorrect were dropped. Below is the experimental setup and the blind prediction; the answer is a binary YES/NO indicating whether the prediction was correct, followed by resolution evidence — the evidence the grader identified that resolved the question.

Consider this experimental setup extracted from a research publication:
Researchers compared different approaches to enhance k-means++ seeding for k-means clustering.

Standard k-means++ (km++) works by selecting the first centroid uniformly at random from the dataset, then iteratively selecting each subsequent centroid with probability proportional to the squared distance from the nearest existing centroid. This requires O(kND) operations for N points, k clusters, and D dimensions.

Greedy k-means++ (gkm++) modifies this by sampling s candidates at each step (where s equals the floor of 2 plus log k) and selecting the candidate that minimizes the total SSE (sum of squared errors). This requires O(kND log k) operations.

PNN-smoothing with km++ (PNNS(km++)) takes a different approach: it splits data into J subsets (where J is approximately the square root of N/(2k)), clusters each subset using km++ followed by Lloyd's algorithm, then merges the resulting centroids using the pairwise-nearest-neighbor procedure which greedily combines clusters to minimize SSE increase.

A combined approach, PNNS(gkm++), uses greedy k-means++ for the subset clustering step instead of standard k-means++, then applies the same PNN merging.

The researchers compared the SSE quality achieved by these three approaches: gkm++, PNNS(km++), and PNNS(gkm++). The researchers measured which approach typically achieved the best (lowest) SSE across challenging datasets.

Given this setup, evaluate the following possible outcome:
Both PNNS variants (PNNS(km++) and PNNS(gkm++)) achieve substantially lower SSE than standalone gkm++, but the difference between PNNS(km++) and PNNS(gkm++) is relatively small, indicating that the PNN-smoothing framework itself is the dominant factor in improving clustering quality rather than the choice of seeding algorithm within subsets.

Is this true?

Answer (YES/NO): YES